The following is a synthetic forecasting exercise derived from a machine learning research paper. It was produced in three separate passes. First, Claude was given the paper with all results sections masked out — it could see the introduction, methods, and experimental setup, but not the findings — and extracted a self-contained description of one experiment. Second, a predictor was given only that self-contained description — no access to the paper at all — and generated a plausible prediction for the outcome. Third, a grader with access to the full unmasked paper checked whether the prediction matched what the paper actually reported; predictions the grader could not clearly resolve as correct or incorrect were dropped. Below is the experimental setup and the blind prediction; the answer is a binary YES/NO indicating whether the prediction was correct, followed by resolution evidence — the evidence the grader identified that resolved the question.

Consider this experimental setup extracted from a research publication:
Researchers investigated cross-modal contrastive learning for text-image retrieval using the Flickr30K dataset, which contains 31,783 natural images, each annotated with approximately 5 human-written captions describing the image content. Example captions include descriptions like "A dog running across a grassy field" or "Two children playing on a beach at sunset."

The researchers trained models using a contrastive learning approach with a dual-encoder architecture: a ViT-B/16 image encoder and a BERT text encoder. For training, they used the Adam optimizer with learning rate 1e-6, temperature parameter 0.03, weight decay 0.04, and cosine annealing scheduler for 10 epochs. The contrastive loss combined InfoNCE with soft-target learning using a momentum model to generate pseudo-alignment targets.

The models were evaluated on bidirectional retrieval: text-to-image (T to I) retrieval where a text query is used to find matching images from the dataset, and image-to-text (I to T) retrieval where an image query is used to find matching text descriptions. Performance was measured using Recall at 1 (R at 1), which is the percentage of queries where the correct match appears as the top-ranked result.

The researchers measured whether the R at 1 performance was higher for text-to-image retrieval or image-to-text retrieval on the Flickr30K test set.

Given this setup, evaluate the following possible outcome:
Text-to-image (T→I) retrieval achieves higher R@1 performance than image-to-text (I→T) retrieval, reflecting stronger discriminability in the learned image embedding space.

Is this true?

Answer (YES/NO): NO